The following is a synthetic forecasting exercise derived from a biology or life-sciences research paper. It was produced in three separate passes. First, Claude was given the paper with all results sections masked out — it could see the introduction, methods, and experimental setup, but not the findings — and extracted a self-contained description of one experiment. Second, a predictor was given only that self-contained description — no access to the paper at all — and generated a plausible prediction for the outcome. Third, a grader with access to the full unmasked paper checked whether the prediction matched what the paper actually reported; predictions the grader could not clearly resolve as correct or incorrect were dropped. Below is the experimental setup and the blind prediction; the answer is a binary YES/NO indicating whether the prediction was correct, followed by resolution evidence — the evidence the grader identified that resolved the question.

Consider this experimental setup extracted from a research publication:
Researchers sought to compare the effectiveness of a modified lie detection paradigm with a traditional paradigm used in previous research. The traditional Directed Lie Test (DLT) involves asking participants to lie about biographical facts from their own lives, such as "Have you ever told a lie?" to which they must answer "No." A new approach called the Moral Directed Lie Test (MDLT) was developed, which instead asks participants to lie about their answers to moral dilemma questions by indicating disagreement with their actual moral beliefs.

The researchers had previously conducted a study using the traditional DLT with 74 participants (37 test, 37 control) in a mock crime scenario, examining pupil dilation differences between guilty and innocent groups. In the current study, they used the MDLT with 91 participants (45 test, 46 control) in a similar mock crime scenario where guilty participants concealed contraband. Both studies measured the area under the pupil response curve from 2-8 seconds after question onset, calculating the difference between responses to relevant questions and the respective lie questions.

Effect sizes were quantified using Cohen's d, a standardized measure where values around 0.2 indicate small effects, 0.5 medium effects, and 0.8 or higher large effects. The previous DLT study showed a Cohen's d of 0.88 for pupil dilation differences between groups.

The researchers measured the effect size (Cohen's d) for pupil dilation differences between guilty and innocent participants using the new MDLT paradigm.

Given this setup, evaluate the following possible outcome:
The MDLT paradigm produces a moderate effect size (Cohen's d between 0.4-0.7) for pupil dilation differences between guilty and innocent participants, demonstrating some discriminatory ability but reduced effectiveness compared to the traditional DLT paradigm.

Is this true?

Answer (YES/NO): NO